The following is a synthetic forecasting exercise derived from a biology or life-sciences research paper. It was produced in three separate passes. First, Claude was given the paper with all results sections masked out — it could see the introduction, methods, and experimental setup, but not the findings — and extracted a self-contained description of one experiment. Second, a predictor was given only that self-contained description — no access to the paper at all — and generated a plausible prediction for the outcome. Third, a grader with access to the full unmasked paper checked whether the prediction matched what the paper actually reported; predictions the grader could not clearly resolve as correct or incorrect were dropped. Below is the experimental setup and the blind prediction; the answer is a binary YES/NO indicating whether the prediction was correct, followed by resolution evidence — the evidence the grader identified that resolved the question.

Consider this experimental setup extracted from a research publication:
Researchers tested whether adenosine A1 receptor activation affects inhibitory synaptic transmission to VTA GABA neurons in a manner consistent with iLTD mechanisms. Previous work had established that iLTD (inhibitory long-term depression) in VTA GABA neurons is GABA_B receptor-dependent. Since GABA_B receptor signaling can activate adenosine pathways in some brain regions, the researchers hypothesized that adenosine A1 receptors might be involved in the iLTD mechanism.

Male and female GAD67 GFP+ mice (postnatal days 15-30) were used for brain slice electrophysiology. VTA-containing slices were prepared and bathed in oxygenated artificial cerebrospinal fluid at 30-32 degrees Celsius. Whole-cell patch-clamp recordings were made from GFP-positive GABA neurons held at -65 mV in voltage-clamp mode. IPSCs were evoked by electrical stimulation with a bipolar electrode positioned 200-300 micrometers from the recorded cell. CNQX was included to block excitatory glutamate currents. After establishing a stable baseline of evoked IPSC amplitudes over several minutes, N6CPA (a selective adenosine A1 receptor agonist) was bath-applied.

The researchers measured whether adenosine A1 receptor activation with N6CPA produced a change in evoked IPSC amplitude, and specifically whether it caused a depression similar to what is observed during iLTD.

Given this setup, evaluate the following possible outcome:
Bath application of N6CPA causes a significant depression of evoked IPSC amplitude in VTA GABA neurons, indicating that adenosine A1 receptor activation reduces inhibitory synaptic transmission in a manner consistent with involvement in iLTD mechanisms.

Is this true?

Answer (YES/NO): YES